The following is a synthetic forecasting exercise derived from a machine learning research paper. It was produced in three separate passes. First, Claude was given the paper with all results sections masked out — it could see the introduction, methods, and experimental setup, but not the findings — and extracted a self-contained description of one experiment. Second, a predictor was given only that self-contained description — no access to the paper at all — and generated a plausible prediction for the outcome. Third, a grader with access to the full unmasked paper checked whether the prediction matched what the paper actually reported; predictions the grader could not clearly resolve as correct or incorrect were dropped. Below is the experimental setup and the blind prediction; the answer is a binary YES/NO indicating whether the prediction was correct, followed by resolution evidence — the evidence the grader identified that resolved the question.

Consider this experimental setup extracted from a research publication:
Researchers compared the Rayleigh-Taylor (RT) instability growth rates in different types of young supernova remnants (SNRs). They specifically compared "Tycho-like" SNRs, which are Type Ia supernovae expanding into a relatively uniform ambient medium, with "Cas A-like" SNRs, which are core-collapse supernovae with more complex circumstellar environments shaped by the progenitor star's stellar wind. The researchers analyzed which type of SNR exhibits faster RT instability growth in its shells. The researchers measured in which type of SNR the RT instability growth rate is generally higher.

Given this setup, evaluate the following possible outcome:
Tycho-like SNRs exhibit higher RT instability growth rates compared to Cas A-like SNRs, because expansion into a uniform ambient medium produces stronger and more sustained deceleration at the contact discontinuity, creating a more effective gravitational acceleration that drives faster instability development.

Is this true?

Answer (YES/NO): YES